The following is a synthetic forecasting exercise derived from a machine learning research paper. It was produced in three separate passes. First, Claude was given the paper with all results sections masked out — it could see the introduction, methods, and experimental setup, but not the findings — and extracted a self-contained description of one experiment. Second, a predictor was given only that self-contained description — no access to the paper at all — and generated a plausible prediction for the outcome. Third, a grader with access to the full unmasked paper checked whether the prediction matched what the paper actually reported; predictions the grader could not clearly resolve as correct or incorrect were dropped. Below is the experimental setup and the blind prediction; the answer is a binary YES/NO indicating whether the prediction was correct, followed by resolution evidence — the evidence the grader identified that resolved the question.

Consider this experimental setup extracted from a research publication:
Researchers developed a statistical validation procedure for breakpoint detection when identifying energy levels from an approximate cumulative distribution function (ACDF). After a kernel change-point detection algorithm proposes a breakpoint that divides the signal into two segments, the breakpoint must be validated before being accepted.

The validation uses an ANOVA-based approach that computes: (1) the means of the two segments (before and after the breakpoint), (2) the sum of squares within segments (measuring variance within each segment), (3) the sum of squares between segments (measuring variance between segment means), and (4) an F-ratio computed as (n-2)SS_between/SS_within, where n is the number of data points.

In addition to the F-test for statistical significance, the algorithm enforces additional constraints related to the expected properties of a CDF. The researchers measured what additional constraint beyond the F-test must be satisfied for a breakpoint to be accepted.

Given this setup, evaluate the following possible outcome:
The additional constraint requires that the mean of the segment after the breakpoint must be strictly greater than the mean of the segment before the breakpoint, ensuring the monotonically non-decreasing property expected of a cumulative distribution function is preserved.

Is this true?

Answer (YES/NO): YES